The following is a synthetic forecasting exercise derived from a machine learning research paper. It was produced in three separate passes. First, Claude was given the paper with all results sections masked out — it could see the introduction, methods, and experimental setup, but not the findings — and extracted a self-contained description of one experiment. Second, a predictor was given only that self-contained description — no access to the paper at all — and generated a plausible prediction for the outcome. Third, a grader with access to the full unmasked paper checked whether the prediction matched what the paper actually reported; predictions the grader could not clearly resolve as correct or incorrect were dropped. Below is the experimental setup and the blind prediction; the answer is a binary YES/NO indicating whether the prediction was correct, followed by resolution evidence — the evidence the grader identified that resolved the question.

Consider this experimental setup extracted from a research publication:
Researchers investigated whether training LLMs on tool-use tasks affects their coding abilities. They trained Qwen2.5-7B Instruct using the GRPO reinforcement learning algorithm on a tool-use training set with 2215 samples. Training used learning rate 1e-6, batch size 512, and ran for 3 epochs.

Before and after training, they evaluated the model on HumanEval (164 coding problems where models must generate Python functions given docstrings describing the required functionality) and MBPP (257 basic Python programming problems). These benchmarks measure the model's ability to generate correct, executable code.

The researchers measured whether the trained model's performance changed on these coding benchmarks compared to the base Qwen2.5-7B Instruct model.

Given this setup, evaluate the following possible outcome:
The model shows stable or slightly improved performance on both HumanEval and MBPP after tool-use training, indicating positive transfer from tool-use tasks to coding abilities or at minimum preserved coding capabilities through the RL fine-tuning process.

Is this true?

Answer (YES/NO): YES